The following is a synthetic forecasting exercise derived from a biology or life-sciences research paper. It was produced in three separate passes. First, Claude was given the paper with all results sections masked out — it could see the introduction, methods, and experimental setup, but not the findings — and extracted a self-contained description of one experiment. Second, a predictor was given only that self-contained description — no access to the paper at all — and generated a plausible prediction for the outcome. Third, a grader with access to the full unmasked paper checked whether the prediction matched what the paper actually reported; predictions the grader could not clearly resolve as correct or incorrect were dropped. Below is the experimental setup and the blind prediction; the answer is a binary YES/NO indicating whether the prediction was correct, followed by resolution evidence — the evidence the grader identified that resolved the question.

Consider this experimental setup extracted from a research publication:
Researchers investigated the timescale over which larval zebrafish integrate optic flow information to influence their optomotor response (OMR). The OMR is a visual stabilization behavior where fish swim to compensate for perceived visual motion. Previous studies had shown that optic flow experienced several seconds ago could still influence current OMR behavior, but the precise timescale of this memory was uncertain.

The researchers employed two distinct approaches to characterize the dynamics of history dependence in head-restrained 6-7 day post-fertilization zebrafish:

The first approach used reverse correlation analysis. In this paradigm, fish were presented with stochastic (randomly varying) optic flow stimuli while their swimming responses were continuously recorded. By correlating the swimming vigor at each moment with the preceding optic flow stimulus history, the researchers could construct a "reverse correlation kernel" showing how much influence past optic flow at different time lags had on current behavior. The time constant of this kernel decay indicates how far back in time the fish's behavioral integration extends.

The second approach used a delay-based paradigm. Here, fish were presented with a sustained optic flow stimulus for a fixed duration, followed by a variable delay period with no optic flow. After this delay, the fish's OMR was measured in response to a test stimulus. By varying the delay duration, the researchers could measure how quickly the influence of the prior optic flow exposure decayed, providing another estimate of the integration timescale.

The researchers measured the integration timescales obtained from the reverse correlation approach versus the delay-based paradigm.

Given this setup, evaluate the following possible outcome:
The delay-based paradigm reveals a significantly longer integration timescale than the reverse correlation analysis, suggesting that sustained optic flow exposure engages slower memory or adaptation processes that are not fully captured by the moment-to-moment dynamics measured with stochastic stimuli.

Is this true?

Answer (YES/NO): NO